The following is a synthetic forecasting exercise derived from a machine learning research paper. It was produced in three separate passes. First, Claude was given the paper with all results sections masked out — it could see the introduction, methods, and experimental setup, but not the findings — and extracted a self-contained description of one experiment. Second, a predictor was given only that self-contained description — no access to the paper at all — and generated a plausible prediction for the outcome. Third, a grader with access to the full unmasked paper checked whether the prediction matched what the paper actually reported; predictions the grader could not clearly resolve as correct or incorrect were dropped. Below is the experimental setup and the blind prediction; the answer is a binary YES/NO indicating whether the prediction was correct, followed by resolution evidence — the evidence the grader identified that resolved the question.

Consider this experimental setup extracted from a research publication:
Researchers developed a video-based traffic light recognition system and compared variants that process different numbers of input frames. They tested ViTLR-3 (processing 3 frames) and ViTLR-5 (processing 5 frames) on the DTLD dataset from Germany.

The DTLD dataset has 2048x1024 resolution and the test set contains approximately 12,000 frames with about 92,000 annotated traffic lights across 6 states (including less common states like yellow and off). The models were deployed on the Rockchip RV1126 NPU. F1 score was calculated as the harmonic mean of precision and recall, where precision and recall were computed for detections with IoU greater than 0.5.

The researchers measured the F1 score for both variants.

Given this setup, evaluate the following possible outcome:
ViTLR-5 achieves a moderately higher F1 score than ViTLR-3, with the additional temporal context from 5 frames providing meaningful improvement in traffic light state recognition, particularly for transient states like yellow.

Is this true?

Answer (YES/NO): NO